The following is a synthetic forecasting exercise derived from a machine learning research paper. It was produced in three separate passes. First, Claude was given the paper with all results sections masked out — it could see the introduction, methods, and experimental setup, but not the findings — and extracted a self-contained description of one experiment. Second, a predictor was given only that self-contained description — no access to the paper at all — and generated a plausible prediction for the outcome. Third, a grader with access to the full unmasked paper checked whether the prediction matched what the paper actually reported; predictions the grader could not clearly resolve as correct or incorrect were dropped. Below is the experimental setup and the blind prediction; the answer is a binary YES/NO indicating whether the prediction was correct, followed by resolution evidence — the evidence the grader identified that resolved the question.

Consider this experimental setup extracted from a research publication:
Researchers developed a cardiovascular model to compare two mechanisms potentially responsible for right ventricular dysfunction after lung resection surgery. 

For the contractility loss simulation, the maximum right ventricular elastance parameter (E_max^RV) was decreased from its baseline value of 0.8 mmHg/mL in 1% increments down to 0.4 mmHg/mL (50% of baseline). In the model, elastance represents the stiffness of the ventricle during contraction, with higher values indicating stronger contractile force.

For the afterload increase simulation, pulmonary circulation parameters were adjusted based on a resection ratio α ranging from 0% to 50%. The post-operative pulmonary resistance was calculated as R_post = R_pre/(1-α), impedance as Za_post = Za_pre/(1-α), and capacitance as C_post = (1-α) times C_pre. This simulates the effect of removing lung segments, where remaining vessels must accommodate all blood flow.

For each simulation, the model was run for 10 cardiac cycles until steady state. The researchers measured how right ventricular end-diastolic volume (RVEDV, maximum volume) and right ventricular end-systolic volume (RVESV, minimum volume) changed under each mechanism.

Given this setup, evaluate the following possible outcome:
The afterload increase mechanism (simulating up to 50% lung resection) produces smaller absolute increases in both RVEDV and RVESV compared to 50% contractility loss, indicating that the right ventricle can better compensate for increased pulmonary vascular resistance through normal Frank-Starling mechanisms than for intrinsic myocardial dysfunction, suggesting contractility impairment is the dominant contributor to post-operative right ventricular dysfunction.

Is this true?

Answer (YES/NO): NO